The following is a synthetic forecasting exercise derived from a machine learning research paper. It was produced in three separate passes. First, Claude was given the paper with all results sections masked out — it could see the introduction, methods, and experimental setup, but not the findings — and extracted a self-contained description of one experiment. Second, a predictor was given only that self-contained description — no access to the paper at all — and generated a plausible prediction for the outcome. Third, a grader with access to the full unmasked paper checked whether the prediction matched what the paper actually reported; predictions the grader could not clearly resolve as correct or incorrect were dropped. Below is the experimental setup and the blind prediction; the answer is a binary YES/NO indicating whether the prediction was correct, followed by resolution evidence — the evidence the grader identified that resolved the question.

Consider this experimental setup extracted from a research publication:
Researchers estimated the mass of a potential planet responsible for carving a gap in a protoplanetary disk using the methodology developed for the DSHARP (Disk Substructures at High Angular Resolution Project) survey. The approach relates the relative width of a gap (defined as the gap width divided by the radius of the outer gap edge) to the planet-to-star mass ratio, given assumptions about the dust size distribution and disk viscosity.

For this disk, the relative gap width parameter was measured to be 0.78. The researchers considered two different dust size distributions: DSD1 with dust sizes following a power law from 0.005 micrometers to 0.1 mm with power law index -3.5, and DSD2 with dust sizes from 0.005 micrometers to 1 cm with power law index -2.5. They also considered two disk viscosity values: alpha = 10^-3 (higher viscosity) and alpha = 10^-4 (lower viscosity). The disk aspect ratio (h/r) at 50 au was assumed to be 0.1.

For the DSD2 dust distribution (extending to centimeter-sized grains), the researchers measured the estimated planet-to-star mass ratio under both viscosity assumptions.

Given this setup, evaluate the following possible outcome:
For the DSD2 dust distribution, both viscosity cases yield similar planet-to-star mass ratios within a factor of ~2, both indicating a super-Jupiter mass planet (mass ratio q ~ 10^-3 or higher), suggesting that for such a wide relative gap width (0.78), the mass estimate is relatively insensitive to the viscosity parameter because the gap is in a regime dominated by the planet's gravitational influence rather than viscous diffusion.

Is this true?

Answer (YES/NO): YES